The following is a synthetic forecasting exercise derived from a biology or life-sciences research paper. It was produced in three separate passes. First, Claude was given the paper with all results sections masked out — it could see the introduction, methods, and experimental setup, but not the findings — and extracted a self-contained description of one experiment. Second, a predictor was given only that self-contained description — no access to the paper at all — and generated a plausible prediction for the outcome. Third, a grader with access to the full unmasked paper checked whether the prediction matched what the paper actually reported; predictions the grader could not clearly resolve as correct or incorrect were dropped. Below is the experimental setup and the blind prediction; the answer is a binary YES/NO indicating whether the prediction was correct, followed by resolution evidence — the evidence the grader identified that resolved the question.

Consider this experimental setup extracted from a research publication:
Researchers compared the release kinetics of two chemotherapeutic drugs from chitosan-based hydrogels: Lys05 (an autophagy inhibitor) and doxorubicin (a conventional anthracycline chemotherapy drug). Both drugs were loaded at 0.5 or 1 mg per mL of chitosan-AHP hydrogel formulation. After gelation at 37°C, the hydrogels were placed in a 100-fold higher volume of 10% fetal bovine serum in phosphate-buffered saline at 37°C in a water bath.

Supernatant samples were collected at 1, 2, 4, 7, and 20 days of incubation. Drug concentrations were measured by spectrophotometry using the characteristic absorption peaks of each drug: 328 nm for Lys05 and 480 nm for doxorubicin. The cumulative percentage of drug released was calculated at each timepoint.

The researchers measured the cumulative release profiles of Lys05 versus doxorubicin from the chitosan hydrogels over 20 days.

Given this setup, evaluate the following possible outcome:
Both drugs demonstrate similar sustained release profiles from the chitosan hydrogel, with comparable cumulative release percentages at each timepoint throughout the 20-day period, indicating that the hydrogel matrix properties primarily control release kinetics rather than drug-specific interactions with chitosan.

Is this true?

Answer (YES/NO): NO